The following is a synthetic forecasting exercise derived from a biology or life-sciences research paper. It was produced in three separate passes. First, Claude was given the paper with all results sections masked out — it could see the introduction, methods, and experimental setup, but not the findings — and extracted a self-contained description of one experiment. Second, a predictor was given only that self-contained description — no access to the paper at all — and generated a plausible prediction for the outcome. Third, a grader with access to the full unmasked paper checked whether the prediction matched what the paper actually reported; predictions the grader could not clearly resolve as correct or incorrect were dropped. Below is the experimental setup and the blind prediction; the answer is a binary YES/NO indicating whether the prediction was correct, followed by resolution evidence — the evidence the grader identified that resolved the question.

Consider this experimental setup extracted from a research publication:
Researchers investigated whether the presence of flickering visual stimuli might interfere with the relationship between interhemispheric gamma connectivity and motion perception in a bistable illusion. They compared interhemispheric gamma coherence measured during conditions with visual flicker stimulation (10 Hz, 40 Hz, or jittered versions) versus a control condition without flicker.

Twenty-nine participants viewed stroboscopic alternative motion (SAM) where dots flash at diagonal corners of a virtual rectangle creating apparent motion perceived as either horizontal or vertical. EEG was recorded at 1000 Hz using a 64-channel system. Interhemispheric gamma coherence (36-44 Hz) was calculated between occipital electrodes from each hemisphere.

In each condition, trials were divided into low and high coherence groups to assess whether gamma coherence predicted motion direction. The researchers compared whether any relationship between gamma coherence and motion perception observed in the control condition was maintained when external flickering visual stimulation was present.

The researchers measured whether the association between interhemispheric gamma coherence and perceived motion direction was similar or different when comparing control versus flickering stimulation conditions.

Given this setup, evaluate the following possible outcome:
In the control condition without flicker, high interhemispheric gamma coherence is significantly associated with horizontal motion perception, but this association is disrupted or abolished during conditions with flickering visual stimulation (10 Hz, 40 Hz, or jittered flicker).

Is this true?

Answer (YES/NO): YES